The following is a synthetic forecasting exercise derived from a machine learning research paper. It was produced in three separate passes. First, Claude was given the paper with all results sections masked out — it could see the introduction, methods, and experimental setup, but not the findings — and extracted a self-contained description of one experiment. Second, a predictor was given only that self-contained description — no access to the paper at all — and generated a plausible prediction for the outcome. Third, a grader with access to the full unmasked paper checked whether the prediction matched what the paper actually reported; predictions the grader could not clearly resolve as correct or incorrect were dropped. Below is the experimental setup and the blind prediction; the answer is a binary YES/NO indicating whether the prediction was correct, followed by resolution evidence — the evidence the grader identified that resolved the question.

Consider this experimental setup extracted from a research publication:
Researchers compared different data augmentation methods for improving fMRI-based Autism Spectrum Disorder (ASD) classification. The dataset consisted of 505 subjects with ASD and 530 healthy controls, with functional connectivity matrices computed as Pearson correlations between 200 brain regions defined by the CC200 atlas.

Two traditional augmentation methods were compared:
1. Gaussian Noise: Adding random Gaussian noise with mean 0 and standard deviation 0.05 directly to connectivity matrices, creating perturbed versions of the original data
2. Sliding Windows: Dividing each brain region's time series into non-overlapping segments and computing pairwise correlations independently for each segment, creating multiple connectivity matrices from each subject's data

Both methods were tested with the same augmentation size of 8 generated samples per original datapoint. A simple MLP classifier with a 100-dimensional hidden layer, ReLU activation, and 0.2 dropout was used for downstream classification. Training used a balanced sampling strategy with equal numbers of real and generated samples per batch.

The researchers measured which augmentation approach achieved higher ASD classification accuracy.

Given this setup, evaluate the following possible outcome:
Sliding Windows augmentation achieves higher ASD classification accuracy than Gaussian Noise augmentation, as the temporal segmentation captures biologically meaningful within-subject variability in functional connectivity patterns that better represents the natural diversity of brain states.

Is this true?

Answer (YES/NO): NO